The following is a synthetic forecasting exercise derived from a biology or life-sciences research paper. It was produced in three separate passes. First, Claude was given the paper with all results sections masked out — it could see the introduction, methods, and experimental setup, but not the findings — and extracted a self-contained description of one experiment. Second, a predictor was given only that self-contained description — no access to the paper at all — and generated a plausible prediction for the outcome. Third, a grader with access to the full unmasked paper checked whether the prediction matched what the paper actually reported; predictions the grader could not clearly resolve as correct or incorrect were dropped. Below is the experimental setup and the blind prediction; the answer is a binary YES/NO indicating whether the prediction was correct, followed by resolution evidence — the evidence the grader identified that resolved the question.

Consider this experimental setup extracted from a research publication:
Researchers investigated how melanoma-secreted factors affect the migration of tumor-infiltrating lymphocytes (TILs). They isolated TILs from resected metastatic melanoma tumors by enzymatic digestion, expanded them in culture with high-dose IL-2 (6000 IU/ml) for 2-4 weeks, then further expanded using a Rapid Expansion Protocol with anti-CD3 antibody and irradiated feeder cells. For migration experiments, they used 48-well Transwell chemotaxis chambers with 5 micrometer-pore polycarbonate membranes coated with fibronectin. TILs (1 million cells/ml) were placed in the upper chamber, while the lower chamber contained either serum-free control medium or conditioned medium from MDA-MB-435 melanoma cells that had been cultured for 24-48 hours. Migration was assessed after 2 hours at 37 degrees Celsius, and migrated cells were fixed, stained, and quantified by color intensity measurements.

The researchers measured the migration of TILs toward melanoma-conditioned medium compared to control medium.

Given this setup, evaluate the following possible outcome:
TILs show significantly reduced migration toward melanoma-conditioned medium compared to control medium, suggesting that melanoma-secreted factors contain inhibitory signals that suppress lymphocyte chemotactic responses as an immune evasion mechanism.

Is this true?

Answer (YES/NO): YES